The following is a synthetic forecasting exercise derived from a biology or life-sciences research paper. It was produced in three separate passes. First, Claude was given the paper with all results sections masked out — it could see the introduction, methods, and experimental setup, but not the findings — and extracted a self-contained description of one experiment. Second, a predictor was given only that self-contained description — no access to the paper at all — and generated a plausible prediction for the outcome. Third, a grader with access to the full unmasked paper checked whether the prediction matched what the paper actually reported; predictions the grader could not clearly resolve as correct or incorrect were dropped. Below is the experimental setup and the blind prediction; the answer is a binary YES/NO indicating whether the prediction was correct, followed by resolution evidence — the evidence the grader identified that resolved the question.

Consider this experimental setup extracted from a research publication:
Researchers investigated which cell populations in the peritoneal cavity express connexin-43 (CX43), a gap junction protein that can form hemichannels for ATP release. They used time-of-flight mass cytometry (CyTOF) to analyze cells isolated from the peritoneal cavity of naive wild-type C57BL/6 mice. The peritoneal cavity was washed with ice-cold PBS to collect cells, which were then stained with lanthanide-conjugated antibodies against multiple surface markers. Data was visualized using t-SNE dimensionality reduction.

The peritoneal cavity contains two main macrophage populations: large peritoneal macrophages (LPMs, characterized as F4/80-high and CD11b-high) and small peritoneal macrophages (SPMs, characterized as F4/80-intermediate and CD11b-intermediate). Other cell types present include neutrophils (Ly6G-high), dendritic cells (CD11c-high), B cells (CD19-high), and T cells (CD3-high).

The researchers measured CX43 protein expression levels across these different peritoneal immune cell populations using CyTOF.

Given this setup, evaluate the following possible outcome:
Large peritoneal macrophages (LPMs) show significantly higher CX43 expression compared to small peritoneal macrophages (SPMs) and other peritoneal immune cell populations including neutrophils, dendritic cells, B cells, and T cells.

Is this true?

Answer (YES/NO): NO